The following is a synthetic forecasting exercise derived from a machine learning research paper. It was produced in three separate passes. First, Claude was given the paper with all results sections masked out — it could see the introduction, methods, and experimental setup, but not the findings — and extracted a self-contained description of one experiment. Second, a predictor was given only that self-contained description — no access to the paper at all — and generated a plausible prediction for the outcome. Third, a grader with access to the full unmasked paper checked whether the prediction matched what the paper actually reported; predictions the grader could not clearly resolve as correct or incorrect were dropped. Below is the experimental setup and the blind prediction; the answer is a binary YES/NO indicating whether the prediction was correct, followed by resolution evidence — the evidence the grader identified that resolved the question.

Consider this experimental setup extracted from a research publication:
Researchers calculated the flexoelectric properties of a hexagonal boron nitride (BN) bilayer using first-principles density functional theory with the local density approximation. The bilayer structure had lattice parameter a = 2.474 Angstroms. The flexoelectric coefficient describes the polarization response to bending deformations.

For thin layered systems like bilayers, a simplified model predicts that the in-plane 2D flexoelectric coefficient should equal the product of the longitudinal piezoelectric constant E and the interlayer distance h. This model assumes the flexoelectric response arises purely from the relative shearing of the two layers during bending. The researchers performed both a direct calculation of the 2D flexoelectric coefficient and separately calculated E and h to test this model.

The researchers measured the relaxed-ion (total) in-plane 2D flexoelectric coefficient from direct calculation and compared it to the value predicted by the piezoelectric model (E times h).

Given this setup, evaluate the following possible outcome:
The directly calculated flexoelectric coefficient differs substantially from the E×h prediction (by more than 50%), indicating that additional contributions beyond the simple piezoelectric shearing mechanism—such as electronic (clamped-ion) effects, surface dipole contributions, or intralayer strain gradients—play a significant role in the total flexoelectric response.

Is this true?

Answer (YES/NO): NO